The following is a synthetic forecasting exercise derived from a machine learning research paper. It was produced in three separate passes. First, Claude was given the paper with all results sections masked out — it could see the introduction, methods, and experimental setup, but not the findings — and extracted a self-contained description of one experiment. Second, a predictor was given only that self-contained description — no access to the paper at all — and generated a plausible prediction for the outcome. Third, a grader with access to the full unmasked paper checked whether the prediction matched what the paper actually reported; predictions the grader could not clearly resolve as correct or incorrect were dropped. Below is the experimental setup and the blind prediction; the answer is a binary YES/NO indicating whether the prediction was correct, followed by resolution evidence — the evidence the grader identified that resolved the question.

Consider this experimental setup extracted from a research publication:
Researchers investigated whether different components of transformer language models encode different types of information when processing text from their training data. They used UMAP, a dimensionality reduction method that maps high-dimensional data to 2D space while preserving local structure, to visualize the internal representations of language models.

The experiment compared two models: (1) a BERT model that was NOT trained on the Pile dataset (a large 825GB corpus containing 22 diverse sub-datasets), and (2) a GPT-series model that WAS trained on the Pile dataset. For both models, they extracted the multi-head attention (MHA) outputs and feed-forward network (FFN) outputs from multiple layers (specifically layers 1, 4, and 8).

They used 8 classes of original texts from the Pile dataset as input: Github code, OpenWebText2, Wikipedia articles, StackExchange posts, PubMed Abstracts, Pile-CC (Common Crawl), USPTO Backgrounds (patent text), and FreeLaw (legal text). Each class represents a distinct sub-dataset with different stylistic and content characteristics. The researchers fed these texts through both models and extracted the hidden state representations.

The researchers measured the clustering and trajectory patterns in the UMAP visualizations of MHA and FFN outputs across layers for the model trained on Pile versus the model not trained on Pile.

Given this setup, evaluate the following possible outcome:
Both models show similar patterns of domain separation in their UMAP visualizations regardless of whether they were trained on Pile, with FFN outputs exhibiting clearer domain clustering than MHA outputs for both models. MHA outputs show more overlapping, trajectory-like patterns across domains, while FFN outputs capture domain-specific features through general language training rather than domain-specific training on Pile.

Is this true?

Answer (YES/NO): NO